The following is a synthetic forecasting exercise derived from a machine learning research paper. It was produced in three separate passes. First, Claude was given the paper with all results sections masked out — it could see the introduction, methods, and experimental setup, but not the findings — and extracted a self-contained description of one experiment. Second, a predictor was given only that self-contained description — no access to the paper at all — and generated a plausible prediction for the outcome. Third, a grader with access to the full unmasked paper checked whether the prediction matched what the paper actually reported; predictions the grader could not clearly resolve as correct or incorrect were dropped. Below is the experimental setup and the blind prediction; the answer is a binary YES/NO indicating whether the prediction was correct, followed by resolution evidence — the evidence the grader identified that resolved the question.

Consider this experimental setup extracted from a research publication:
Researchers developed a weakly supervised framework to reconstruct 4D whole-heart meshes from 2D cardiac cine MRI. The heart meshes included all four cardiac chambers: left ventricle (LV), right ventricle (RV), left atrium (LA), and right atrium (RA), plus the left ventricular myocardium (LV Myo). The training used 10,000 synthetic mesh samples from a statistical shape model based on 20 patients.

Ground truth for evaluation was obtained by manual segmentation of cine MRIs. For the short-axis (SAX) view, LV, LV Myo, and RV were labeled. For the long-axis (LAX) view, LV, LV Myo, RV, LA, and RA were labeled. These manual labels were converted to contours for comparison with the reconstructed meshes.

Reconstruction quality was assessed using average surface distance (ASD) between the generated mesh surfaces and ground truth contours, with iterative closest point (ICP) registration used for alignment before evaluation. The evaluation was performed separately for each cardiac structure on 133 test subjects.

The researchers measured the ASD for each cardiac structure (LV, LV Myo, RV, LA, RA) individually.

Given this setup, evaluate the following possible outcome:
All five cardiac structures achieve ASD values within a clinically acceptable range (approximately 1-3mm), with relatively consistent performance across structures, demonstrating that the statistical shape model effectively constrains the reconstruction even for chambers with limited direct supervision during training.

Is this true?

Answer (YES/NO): NO